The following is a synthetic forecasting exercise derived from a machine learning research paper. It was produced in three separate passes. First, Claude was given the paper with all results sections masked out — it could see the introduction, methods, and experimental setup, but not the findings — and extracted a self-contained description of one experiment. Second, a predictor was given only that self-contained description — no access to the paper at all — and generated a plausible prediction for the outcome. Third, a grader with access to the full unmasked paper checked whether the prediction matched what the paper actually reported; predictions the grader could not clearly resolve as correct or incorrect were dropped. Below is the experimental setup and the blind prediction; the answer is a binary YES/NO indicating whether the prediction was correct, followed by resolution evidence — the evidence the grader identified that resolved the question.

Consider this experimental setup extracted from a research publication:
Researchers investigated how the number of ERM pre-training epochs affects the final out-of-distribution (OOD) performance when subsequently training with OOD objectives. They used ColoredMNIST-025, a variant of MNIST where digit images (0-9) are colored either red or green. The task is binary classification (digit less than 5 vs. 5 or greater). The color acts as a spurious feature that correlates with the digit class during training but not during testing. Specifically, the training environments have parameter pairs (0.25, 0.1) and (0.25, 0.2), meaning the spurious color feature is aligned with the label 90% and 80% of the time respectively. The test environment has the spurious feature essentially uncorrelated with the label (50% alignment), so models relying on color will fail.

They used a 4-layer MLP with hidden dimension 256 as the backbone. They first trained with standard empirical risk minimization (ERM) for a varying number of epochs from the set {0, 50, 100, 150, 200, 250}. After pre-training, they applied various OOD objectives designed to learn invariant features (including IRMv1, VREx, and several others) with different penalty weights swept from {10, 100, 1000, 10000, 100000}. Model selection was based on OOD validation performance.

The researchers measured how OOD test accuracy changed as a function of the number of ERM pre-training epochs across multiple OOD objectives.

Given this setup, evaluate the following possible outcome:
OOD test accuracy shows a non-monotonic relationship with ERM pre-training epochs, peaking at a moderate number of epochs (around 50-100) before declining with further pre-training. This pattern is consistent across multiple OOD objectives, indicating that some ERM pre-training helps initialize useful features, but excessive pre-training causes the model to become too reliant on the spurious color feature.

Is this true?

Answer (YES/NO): NO